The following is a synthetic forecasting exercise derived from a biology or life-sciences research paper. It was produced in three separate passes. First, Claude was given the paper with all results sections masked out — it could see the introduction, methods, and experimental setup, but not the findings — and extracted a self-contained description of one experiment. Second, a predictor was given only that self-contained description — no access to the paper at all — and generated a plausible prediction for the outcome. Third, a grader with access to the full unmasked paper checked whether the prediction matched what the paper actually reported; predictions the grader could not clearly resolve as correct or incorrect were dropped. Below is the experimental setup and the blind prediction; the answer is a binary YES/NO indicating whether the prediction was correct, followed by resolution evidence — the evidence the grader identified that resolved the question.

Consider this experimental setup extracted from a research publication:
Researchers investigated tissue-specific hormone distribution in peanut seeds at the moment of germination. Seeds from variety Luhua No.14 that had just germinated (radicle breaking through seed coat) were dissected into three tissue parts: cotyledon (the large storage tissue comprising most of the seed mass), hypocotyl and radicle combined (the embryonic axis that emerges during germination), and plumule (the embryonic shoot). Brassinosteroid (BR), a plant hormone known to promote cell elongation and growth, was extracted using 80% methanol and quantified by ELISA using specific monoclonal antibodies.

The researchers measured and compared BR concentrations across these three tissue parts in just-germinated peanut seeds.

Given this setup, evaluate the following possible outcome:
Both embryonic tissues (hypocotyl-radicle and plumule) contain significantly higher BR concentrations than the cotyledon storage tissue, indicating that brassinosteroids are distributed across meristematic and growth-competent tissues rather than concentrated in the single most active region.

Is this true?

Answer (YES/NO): NO